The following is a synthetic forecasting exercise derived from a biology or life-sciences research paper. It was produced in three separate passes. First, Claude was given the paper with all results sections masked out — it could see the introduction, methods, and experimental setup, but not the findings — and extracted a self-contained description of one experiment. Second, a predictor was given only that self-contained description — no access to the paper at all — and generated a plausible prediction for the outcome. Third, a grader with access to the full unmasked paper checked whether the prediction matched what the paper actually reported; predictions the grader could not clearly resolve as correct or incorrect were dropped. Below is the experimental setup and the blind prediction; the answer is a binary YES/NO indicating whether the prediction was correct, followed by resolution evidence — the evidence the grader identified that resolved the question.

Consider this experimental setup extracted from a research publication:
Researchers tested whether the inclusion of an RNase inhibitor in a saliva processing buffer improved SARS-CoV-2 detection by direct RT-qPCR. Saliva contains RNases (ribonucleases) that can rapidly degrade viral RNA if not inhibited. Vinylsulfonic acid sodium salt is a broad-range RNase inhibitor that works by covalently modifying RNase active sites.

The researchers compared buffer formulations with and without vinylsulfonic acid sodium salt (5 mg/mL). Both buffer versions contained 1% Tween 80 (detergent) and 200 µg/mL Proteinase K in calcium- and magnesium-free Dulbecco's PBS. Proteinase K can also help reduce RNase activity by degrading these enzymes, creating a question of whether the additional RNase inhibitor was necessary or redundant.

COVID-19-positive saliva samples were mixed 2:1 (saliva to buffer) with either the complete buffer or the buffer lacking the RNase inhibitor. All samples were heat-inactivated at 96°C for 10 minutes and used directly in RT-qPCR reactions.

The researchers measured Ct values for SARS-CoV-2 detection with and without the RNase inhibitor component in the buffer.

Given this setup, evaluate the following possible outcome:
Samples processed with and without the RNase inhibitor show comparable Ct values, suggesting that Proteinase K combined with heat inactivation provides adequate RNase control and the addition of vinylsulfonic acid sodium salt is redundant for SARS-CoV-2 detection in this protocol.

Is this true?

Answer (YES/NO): NO